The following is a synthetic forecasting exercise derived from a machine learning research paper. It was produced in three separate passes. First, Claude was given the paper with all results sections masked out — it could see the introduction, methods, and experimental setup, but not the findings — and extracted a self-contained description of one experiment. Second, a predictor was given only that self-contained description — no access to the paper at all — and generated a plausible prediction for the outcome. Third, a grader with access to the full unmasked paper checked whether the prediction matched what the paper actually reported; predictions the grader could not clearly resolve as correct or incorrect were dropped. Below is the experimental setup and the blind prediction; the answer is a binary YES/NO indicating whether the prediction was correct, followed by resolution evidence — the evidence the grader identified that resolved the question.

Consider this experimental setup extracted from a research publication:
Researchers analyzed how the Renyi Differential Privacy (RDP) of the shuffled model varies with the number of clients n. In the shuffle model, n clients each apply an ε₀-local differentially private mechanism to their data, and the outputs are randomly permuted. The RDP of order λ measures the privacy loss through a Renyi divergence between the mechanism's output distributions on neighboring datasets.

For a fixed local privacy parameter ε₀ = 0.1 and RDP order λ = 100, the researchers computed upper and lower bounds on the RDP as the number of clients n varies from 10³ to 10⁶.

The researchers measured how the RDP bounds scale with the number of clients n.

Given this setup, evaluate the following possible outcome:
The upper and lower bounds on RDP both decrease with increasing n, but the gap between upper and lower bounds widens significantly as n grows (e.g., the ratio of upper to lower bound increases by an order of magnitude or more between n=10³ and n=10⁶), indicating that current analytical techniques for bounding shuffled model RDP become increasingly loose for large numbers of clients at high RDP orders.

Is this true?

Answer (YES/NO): NO